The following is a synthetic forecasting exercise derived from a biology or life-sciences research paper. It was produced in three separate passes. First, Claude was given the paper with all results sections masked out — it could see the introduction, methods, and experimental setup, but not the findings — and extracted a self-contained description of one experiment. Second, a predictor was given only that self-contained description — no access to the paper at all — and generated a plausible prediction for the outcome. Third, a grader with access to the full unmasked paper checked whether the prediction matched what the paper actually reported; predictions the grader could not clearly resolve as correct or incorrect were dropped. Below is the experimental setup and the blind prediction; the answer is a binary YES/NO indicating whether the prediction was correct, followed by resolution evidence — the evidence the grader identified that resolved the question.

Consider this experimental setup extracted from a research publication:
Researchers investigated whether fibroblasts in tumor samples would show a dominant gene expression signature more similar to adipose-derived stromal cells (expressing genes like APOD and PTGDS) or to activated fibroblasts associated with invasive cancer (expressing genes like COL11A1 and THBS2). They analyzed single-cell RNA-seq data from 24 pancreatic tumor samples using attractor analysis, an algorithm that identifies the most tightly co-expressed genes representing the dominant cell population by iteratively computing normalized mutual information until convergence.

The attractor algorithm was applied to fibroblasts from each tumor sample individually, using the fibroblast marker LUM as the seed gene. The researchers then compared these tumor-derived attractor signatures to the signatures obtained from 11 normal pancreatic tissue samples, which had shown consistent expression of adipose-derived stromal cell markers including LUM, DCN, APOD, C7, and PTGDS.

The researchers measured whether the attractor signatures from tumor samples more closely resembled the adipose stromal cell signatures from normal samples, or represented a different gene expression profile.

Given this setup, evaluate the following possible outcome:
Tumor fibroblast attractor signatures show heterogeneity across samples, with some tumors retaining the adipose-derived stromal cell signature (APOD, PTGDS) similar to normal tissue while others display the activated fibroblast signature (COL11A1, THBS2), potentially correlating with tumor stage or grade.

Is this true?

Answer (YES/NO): NO